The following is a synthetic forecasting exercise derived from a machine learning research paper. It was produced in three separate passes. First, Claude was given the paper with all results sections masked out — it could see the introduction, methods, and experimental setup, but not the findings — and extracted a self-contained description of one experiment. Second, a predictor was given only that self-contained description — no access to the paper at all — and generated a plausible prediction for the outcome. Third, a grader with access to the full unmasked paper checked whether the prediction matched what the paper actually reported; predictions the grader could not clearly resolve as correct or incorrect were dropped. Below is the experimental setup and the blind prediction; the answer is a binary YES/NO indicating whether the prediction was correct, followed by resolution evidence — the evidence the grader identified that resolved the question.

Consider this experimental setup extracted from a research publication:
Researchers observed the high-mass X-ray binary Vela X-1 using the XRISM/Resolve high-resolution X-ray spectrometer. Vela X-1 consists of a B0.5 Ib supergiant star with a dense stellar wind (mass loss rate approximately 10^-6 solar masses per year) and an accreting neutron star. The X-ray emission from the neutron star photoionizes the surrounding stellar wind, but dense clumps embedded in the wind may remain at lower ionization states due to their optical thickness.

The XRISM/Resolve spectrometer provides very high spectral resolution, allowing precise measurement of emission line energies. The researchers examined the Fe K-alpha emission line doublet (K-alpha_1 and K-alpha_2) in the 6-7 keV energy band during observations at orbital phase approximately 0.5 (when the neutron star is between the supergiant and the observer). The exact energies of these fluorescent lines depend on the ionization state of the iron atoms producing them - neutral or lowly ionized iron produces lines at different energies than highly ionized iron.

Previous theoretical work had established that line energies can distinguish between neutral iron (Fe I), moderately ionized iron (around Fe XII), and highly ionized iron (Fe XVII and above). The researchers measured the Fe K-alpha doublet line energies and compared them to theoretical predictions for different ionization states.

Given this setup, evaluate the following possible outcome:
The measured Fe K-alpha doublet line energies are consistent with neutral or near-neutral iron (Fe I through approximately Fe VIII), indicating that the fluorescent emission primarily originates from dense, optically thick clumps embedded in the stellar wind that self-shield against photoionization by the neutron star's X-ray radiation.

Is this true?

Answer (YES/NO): YES